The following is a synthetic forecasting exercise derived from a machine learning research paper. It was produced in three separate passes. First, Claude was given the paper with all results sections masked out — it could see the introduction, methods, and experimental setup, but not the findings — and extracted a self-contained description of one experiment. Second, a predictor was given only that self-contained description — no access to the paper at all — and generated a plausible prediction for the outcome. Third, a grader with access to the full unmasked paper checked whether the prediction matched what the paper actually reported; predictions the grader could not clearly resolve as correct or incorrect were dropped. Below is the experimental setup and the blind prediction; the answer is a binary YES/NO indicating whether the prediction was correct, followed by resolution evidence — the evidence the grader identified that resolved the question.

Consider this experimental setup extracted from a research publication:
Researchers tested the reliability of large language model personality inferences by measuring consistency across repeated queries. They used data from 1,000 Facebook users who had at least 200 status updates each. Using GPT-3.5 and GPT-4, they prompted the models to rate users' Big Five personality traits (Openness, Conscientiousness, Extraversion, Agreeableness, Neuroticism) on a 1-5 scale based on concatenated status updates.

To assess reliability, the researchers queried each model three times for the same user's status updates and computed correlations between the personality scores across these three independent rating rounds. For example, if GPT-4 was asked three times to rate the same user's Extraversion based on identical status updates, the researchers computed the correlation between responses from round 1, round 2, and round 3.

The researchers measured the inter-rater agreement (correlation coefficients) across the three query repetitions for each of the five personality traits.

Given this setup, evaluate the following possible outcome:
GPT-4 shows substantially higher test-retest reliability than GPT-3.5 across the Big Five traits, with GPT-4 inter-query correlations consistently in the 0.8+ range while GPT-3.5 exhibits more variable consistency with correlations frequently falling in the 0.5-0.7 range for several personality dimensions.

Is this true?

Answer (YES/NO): NO